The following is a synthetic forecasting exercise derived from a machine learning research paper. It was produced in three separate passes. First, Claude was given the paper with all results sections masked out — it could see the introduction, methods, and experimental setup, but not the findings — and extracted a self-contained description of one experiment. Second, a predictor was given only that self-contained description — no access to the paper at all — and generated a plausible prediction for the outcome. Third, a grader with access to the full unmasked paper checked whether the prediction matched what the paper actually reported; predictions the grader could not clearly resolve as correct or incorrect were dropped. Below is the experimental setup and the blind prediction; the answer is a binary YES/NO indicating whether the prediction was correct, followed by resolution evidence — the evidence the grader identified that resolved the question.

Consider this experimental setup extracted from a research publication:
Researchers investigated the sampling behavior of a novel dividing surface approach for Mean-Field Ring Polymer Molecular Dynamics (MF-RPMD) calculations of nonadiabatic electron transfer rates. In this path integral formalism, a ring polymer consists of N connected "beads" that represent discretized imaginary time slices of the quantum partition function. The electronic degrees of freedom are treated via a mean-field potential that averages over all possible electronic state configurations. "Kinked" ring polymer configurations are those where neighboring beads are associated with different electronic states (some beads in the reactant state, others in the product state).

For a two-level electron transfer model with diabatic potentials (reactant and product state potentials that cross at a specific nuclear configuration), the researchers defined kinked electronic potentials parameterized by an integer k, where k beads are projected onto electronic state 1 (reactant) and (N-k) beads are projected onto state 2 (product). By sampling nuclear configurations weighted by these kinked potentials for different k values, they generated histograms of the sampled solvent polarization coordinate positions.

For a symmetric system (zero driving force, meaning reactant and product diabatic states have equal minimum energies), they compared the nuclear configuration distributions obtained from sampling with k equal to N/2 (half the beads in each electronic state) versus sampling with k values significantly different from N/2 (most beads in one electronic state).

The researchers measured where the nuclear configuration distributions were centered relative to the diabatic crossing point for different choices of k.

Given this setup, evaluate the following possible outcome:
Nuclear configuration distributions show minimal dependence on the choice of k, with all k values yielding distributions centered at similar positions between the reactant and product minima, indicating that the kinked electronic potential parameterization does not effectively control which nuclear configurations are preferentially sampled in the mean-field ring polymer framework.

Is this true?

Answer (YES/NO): NO